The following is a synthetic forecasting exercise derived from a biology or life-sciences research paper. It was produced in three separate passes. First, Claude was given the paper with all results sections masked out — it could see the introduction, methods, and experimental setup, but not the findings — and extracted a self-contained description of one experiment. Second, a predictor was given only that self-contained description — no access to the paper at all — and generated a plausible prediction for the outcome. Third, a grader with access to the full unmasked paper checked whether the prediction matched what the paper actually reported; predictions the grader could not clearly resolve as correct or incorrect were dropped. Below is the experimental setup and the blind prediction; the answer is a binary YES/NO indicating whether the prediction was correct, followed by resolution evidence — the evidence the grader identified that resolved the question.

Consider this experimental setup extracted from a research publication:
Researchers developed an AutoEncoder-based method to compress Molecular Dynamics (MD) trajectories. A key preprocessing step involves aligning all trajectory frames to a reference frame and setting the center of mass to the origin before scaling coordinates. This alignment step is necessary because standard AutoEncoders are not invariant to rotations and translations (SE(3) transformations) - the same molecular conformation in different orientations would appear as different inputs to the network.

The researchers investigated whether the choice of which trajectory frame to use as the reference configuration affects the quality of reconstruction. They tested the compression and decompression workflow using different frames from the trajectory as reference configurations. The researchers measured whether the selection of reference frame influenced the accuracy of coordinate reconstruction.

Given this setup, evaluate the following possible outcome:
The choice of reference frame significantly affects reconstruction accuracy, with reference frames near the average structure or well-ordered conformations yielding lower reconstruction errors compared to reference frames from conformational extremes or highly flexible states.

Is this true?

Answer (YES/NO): NO